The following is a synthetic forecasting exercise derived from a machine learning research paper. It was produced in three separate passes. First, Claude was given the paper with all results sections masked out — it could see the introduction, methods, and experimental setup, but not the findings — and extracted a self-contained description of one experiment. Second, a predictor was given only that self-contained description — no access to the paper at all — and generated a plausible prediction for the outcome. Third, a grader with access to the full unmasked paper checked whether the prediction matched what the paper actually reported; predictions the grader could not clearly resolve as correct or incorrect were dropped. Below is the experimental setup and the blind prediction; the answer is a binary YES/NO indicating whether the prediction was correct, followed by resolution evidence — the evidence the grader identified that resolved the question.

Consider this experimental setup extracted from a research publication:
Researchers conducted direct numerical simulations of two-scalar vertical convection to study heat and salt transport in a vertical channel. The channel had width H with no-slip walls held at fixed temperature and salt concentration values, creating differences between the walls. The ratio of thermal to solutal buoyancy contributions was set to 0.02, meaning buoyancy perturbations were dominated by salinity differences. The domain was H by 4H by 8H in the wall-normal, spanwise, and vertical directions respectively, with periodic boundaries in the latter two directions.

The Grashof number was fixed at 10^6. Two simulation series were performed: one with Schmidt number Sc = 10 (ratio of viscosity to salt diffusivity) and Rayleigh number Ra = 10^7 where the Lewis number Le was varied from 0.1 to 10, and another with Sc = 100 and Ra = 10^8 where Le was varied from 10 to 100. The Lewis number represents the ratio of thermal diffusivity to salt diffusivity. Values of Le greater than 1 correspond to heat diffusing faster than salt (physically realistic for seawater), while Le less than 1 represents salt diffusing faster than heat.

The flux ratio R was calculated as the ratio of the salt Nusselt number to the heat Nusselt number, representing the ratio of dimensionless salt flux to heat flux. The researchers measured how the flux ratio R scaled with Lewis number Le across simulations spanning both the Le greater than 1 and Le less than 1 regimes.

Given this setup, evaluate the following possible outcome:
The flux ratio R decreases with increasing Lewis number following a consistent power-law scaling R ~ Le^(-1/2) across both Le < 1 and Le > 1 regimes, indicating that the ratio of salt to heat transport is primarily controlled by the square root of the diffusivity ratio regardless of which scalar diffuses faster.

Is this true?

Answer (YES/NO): NO